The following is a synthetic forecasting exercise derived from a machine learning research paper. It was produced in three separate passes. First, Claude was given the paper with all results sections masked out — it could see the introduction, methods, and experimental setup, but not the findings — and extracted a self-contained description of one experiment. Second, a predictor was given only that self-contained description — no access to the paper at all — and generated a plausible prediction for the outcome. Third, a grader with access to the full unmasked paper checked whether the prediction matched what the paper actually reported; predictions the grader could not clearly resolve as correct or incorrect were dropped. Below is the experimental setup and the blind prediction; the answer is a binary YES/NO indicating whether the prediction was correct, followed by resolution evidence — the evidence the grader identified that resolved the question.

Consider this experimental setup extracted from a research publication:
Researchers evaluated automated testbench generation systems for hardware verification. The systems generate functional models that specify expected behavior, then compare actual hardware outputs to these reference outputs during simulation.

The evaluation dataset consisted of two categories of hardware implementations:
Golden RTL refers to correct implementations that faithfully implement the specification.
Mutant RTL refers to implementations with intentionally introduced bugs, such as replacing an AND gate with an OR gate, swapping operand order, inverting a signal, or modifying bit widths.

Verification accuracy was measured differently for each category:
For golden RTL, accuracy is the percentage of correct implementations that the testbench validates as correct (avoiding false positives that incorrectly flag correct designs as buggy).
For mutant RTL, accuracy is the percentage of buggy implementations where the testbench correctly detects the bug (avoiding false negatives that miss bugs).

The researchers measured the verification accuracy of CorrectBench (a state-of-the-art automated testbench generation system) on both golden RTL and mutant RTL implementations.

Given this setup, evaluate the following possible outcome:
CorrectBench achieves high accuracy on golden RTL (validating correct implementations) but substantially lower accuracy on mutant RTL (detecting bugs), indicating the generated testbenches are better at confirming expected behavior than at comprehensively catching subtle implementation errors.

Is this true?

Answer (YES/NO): YES